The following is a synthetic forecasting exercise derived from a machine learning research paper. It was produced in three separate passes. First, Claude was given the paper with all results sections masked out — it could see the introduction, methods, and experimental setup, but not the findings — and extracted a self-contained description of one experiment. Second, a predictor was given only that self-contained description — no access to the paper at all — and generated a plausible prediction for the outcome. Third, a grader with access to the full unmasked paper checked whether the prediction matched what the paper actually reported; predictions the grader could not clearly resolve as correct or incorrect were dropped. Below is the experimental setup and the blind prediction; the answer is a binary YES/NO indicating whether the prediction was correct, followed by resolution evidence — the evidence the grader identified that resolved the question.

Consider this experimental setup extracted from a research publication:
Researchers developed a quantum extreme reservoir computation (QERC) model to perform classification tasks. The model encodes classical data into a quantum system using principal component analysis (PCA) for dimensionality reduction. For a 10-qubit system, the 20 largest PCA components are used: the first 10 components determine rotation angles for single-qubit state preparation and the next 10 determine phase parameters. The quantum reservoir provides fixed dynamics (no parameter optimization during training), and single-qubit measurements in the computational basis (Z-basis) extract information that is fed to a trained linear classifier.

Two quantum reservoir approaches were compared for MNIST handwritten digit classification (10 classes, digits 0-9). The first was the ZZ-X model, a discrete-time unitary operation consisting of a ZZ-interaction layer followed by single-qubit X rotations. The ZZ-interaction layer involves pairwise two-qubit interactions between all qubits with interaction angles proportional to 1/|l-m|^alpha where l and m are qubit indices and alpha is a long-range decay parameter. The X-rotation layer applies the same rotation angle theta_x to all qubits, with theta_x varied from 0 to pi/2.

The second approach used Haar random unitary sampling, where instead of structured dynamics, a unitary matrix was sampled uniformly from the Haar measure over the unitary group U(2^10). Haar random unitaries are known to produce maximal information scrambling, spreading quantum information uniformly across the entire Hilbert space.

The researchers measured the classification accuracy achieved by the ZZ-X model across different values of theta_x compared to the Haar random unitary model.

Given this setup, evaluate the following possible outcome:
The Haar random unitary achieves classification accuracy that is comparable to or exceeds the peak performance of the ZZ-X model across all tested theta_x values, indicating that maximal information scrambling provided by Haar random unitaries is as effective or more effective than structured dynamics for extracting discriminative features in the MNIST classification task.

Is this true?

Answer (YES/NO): NO